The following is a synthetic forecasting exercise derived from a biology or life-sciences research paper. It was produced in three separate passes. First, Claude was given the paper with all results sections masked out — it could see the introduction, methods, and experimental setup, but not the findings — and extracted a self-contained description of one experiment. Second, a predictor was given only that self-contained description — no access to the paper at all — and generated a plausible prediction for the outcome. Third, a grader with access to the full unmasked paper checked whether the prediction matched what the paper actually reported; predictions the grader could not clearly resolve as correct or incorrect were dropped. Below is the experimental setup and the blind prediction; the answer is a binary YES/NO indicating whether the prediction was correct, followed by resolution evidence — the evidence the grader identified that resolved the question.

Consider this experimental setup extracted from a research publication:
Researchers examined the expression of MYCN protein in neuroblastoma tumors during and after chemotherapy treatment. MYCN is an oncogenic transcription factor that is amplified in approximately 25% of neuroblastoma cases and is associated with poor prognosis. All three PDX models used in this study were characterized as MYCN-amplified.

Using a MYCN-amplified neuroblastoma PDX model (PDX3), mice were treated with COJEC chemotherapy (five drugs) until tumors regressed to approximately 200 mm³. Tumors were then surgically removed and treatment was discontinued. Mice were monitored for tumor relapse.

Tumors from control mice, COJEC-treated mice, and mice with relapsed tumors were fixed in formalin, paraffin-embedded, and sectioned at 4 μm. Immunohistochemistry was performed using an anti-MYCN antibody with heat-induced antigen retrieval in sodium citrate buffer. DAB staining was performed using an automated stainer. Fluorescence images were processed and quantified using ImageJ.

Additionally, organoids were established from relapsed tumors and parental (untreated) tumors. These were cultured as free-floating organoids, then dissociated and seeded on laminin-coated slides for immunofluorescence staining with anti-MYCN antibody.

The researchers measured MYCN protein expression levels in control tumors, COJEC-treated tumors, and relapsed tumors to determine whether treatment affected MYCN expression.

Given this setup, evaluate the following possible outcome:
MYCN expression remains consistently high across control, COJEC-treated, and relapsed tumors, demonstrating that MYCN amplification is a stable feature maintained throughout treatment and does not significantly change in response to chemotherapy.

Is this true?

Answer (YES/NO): NO